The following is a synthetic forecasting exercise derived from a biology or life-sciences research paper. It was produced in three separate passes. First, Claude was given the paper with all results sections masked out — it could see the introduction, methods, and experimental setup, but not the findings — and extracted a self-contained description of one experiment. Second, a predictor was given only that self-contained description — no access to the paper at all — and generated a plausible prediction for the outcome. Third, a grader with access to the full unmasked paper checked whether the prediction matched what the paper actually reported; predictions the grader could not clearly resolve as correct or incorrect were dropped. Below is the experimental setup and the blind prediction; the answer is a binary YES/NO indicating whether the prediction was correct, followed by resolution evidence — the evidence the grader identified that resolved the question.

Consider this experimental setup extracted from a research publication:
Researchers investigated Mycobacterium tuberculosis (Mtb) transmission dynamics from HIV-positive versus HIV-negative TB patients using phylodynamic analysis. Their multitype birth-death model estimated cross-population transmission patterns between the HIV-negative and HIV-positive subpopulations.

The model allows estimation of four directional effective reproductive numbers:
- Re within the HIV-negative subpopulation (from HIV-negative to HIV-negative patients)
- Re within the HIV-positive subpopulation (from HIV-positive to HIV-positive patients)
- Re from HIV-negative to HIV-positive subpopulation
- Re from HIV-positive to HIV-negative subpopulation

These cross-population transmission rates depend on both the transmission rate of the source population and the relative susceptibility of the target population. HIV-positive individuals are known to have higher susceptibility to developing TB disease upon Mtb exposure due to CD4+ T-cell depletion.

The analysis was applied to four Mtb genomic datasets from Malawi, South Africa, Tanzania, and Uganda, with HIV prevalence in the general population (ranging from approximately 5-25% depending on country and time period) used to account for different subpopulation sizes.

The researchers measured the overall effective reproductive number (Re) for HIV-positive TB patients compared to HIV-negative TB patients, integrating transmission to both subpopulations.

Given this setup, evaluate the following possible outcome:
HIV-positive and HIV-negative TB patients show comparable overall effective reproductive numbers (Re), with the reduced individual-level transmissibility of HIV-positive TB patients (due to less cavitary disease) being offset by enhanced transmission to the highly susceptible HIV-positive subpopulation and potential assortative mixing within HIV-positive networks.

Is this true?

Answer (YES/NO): NO